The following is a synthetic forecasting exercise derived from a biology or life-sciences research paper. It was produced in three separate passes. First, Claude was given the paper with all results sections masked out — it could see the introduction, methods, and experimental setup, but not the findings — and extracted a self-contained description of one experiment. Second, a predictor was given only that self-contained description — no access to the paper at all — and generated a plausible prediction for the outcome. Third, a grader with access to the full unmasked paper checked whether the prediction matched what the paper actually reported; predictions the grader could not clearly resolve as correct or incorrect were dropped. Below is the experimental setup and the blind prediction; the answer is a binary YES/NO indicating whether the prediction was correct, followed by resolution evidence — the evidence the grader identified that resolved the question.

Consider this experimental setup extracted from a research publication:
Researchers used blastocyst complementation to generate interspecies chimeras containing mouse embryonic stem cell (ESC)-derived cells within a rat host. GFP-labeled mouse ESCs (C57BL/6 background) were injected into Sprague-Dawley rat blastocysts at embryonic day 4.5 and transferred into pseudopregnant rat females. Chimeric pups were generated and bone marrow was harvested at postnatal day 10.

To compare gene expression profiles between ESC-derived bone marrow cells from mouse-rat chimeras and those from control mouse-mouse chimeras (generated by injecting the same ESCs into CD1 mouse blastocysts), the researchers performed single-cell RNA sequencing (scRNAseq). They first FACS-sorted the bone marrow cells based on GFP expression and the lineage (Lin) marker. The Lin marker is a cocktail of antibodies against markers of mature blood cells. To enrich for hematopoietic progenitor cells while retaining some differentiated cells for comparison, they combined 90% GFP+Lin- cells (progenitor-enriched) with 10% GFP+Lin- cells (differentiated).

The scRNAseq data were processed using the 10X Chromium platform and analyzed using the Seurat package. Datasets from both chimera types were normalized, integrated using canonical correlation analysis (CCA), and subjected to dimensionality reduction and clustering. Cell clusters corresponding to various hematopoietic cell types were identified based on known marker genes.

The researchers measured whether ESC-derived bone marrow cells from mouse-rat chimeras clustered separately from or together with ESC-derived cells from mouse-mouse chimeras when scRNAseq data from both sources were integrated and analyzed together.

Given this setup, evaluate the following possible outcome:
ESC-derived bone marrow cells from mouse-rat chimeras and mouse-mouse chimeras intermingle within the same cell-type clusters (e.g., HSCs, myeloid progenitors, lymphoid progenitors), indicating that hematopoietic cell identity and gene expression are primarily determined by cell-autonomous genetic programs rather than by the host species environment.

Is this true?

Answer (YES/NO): YES